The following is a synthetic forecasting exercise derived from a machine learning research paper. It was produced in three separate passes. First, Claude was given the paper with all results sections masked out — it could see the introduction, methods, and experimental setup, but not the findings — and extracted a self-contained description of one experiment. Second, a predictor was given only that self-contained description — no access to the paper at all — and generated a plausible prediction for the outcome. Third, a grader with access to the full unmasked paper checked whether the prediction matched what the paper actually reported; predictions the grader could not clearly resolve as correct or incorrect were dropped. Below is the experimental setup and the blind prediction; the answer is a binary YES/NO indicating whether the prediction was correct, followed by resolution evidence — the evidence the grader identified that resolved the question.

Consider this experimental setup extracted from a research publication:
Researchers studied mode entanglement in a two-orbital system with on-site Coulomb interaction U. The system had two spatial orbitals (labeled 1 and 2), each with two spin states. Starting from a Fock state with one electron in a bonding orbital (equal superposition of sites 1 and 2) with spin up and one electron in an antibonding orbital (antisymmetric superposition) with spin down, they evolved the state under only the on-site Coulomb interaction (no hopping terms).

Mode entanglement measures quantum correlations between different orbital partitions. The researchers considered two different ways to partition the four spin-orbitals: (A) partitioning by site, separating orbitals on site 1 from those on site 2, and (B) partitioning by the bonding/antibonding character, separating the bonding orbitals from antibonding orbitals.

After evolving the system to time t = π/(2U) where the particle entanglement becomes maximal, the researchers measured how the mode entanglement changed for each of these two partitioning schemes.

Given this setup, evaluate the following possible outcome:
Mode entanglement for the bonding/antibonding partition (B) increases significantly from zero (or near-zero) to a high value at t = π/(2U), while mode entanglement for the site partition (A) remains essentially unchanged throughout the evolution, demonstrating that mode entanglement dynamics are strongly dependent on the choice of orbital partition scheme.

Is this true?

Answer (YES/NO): YES